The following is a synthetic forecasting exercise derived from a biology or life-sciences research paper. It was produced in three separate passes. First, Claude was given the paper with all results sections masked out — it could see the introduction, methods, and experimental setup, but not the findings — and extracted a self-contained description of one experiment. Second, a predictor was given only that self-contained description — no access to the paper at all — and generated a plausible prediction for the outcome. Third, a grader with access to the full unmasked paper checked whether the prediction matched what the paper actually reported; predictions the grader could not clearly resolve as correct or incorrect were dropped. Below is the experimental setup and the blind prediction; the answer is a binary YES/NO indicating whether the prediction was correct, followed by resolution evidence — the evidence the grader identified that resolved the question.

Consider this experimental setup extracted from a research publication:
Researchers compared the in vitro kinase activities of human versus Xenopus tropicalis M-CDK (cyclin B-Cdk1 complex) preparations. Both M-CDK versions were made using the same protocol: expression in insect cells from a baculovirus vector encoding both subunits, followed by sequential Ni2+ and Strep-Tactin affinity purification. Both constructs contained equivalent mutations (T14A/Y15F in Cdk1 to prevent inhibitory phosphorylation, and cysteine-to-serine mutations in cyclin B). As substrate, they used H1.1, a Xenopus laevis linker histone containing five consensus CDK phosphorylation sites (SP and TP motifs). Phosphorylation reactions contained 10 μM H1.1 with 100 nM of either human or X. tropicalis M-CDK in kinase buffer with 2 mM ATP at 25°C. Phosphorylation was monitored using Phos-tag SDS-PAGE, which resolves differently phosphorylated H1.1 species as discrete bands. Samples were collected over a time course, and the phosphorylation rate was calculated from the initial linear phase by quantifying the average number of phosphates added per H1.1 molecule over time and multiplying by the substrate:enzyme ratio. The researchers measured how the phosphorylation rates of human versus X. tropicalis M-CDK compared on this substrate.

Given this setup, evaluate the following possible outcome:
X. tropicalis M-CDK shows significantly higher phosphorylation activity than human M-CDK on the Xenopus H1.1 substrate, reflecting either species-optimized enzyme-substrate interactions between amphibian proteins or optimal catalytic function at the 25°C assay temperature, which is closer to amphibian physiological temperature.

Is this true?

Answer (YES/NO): NO